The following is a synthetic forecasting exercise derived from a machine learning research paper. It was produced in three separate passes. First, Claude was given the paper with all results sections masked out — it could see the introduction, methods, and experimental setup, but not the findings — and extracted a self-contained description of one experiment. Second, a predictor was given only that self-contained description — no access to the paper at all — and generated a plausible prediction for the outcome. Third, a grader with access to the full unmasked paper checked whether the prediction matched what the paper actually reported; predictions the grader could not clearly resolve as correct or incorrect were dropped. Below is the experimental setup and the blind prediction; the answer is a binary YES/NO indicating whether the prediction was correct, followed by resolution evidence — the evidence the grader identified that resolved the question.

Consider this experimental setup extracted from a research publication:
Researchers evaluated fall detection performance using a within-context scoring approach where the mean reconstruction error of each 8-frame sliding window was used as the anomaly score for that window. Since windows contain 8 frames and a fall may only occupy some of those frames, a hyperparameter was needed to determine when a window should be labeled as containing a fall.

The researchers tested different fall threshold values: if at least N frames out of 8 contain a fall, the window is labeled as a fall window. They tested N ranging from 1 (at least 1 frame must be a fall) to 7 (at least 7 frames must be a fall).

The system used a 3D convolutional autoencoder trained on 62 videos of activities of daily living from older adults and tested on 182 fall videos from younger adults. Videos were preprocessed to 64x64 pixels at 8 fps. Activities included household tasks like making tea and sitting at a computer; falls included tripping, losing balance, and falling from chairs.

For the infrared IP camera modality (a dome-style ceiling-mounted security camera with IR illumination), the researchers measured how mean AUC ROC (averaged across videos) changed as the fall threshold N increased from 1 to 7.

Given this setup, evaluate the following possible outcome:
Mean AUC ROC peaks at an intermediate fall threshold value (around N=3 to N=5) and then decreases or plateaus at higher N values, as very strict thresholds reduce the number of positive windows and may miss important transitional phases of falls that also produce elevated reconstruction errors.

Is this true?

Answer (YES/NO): YES